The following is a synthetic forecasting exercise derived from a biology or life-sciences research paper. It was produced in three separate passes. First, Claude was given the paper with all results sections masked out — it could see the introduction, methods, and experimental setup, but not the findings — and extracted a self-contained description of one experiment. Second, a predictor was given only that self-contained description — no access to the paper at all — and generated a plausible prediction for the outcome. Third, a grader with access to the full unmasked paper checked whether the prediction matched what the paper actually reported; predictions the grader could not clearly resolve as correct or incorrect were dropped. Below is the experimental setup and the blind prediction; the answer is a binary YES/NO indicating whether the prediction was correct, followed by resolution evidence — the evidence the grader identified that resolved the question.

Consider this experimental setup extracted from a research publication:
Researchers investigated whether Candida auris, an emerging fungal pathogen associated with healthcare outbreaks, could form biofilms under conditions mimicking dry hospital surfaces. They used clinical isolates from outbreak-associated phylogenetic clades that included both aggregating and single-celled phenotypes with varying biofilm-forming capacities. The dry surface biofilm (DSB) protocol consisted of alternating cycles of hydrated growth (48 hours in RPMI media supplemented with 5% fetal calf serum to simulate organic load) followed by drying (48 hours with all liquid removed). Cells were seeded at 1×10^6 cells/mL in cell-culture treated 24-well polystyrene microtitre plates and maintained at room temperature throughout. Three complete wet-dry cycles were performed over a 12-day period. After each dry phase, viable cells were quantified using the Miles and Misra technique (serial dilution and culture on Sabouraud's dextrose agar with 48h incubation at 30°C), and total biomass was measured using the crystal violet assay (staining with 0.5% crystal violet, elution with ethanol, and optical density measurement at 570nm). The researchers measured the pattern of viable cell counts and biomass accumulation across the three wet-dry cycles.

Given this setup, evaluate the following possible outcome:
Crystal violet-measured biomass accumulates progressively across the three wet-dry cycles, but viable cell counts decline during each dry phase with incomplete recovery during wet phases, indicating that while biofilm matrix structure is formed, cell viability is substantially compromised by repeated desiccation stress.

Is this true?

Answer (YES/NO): NO